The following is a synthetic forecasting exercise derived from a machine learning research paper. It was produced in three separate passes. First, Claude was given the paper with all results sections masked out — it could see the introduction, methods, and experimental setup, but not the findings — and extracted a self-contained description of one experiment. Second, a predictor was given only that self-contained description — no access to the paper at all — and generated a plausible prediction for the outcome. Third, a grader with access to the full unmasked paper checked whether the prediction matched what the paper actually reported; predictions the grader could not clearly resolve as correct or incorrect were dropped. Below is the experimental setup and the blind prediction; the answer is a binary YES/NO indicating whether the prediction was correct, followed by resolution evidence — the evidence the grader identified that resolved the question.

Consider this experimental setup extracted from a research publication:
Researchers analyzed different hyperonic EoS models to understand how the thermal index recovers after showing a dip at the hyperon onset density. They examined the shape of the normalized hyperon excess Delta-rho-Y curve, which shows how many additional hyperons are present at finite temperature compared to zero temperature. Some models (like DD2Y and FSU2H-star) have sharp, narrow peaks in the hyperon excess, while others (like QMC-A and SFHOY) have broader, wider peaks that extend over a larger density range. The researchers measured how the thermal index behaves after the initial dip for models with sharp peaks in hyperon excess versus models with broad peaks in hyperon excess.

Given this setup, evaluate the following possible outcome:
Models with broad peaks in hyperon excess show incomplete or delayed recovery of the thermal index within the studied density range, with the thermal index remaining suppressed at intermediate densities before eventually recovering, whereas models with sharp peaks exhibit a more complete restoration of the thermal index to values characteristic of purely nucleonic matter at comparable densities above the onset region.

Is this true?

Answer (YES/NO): YES